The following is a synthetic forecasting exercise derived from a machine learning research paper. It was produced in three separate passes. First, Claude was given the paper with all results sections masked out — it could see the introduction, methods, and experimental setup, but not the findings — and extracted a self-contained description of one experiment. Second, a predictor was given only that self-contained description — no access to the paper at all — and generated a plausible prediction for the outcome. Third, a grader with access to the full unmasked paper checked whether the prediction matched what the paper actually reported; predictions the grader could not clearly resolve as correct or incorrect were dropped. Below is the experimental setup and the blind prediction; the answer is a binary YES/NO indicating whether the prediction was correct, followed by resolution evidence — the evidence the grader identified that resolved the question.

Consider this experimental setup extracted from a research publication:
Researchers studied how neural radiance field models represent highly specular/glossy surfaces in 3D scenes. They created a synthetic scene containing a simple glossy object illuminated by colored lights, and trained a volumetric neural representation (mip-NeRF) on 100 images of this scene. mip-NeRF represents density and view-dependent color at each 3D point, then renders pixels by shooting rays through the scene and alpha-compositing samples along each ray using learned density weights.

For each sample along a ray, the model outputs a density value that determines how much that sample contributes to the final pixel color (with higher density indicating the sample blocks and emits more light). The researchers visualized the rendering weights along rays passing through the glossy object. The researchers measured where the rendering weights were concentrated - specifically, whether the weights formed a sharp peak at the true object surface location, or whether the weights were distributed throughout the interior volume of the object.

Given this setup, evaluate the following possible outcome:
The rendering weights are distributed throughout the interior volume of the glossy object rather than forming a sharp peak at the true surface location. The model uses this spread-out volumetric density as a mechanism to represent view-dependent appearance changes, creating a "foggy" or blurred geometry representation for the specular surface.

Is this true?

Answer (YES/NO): YES